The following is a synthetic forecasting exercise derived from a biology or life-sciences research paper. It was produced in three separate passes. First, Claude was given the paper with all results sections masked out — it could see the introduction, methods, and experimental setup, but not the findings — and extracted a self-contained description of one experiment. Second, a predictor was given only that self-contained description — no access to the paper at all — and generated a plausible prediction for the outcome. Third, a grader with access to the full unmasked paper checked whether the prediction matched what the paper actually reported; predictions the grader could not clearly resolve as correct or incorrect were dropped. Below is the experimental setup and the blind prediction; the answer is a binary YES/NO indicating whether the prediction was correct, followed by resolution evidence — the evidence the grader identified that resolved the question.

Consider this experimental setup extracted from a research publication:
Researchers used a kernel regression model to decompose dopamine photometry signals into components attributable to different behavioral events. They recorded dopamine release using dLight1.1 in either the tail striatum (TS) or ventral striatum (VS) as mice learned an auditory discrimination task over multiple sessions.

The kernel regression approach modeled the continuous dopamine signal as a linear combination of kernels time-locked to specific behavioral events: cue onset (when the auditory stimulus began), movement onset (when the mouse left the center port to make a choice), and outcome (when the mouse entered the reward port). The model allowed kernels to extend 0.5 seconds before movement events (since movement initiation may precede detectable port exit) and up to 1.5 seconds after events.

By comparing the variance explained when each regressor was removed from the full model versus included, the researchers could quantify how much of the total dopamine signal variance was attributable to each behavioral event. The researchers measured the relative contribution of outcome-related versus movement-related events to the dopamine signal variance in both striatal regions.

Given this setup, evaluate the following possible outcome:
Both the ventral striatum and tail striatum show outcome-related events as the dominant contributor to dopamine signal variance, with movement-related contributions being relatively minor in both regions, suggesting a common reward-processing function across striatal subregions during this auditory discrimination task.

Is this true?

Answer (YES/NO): NO